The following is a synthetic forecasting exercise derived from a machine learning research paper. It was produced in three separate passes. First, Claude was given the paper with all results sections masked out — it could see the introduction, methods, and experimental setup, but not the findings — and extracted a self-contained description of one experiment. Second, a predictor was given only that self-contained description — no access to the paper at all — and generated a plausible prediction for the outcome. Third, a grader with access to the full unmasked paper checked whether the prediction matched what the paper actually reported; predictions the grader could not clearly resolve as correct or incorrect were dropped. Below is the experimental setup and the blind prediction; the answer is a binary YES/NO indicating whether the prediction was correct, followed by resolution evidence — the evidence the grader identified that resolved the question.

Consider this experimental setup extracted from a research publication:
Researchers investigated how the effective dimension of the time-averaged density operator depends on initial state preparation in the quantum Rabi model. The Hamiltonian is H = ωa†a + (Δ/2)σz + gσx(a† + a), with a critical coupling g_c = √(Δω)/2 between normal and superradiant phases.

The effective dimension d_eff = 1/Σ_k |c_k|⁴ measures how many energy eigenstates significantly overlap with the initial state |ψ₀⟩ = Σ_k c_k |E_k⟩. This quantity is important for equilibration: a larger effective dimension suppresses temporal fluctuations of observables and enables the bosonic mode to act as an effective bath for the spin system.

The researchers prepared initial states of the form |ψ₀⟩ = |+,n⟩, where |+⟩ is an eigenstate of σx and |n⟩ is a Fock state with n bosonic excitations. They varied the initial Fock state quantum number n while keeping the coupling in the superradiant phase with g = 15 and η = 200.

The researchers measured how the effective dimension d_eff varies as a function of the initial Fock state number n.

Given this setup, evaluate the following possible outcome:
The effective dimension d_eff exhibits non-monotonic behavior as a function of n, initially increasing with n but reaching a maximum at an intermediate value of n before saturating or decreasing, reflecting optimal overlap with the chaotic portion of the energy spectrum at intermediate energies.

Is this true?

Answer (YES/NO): NO